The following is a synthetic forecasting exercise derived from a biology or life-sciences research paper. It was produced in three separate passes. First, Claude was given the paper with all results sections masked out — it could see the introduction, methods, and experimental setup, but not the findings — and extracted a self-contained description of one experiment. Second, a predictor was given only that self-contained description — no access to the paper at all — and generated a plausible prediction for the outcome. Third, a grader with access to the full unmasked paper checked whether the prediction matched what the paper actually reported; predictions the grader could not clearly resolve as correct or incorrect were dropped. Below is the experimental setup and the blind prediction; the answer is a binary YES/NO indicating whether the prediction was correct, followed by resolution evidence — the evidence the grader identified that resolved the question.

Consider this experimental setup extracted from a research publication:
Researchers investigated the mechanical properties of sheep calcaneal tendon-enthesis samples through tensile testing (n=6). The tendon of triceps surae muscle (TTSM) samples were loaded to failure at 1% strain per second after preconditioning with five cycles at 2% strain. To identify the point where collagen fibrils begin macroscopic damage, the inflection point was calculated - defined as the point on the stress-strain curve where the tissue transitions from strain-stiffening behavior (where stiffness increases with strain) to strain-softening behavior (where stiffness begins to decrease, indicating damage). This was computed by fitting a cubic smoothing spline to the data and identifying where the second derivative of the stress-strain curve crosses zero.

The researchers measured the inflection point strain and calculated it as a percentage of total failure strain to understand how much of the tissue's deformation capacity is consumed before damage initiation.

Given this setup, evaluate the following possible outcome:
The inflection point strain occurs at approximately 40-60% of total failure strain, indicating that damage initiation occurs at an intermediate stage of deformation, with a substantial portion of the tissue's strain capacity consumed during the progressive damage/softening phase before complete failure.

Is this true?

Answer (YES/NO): NO